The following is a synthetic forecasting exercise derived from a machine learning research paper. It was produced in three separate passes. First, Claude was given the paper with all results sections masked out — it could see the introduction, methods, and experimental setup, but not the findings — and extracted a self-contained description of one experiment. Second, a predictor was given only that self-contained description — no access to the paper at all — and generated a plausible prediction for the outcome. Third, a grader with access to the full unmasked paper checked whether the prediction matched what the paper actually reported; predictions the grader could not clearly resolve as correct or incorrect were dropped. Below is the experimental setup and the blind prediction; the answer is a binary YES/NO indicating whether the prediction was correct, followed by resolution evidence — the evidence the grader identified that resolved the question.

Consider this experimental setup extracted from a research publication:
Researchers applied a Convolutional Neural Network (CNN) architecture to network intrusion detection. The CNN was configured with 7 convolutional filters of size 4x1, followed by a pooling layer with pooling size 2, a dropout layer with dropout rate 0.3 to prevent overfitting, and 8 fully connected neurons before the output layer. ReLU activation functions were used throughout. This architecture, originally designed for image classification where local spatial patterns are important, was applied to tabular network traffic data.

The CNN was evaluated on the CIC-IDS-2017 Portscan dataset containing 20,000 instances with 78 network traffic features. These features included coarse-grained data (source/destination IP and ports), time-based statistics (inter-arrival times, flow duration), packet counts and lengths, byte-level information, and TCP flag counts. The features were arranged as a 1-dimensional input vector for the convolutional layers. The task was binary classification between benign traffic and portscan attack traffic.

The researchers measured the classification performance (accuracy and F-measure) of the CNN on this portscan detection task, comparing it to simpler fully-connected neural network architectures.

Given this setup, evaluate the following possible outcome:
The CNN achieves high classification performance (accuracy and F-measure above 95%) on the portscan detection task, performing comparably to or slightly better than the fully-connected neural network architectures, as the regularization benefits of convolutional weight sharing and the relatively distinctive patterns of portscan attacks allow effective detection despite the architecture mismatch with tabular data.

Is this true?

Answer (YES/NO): YES